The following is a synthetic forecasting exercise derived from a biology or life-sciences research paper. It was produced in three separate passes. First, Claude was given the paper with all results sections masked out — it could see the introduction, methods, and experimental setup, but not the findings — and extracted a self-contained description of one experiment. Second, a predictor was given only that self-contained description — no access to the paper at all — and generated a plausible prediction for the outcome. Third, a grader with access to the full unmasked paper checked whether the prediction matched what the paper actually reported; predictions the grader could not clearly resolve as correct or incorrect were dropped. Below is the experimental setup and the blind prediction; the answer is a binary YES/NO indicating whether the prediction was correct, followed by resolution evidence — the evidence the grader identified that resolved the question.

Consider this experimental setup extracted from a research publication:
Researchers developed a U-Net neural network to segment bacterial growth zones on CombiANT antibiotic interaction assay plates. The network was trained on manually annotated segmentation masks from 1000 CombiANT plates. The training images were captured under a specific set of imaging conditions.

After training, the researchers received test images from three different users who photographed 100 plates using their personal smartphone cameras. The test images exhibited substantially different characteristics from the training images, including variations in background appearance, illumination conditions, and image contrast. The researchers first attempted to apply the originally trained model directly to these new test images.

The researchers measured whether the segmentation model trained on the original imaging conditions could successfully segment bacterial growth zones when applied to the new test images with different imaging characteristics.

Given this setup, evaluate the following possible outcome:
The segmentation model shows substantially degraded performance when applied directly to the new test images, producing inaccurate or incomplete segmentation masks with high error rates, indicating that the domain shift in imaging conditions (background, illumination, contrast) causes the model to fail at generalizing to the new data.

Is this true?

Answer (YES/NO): YES